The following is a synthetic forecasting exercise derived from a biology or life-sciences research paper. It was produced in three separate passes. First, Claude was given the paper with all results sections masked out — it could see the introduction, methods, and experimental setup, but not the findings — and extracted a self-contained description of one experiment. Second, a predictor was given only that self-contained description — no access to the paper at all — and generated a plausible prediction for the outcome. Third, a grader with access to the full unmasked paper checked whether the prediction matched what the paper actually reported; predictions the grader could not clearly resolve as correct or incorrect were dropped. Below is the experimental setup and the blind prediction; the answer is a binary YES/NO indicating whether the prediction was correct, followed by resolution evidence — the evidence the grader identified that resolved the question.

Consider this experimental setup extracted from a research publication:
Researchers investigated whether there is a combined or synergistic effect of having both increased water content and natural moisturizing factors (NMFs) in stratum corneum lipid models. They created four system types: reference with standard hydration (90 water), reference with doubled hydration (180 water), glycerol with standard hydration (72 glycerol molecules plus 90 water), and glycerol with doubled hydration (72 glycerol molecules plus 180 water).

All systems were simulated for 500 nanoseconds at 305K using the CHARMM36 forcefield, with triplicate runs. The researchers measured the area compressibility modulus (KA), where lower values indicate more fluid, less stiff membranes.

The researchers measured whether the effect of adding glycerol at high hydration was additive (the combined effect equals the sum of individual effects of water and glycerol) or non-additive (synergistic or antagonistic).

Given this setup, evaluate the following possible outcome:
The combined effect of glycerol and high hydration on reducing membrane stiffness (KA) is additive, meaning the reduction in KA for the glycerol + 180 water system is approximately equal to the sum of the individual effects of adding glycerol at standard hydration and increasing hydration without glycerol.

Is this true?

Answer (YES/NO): NO